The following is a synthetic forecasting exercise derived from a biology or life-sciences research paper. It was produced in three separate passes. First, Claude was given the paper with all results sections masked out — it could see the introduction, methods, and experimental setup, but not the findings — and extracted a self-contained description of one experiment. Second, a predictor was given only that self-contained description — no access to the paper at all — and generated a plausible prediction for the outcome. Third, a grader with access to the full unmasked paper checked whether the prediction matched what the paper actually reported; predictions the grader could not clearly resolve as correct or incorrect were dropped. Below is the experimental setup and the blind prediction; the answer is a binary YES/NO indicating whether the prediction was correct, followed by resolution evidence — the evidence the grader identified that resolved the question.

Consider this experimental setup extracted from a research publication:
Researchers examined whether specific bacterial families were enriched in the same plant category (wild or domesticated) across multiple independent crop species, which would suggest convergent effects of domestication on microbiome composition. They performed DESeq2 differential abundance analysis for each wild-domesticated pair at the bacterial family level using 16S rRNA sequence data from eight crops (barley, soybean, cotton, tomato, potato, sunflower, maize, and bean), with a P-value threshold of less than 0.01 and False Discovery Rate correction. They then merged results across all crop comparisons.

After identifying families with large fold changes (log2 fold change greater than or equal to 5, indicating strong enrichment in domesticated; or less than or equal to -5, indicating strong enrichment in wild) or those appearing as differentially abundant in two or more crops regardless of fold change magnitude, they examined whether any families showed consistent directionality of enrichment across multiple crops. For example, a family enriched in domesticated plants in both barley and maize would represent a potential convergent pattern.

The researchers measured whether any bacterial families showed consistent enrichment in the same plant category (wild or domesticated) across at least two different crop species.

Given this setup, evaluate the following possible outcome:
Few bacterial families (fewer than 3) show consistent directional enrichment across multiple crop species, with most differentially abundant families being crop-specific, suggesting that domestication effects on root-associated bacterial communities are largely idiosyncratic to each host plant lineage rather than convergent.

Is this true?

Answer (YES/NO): NO